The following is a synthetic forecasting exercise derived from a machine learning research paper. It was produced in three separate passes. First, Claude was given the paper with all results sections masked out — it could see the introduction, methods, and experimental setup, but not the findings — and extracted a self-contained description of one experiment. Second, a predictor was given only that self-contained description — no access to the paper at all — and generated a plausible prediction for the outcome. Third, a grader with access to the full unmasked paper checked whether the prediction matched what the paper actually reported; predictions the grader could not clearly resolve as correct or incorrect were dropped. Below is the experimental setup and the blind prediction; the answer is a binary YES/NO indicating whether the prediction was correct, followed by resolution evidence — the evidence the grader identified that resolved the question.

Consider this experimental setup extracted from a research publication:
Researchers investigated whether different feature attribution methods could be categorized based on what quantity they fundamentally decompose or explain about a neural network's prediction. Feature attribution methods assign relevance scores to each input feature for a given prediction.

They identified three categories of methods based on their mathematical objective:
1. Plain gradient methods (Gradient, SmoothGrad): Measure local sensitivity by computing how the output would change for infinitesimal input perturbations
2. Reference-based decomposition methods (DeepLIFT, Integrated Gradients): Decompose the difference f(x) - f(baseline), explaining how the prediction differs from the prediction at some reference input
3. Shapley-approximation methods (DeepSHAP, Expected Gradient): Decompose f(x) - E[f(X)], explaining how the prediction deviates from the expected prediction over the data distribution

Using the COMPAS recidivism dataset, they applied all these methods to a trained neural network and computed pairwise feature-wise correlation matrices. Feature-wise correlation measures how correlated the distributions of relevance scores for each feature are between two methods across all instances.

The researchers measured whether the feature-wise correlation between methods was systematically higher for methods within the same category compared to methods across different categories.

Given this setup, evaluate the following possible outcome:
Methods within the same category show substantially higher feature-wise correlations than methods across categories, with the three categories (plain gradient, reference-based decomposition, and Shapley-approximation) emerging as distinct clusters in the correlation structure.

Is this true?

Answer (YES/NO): NO